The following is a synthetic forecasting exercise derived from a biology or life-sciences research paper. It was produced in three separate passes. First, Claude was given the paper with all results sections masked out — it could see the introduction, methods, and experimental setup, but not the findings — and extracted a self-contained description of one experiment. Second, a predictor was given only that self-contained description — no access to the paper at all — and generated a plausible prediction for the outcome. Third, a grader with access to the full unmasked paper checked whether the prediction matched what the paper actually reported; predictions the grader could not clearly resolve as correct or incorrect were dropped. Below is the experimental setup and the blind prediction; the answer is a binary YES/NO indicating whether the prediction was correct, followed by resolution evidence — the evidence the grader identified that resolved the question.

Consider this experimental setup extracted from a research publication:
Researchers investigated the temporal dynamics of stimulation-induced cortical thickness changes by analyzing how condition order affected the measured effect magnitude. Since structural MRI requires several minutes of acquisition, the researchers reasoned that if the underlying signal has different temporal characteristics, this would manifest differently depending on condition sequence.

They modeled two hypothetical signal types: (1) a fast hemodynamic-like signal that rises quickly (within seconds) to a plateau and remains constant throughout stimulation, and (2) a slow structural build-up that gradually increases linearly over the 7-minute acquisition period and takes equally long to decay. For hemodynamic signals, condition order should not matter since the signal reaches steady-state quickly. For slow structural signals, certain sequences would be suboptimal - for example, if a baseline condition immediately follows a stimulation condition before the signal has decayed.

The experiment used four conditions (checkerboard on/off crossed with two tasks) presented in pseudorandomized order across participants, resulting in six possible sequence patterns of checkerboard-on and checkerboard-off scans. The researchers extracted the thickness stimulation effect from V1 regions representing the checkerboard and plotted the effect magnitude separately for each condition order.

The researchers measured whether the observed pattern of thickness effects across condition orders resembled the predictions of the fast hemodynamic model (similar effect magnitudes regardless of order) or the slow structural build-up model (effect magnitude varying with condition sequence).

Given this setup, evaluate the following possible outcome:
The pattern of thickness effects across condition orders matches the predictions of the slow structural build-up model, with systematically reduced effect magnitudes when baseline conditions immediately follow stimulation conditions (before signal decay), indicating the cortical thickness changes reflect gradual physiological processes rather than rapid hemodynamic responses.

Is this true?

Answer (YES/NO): YES